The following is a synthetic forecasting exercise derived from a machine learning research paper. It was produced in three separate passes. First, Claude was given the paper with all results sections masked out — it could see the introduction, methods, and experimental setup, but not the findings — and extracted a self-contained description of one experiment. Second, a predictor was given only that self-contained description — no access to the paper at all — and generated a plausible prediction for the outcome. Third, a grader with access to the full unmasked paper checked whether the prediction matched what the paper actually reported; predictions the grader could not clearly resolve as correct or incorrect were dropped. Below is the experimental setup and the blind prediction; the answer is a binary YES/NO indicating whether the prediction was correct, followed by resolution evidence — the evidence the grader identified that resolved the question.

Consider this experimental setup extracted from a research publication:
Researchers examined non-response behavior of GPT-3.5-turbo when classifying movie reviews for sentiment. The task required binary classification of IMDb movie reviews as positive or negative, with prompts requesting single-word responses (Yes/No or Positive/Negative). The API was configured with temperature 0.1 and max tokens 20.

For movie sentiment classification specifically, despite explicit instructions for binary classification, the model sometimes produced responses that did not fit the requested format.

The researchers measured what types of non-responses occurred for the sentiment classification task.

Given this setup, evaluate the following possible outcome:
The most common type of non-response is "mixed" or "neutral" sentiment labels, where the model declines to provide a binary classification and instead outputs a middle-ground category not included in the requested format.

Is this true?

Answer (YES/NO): YES